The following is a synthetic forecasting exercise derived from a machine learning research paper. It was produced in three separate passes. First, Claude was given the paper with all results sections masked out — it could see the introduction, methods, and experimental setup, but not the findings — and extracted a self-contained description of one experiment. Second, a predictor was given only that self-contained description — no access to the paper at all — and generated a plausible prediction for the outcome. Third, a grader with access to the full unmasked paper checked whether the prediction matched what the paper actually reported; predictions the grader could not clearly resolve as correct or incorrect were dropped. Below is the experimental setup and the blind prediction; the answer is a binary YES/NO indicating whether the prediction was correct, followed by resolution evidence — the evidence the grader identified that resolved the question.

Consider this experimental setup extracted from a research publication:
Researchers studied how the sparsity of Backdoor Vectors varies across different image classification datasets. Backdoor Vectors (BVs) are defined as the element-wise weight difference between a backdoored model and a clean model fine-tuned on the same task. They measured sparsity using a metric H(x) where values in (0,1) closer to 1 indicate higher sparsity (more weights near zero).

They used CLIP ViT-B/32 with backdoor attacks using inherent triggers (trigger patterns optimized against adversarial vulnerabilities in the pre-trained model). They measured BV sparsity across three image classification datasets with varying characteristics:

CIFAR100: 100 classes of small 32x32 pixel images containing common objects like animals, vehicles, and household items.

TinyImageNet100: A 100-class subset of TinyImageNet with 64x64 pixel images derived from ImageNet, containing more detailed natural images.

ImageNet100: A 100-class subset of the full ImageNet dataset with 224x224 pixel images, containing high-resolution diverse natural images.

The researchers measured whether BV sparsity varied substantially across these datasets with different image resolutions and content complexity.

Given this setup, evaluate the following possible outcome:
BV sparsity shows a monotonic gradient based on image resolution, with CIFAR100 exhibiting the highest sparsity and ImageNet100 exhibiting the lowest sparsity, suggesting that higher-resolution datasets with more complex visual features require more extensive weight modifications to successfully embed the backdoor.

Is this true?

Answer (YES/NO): NO